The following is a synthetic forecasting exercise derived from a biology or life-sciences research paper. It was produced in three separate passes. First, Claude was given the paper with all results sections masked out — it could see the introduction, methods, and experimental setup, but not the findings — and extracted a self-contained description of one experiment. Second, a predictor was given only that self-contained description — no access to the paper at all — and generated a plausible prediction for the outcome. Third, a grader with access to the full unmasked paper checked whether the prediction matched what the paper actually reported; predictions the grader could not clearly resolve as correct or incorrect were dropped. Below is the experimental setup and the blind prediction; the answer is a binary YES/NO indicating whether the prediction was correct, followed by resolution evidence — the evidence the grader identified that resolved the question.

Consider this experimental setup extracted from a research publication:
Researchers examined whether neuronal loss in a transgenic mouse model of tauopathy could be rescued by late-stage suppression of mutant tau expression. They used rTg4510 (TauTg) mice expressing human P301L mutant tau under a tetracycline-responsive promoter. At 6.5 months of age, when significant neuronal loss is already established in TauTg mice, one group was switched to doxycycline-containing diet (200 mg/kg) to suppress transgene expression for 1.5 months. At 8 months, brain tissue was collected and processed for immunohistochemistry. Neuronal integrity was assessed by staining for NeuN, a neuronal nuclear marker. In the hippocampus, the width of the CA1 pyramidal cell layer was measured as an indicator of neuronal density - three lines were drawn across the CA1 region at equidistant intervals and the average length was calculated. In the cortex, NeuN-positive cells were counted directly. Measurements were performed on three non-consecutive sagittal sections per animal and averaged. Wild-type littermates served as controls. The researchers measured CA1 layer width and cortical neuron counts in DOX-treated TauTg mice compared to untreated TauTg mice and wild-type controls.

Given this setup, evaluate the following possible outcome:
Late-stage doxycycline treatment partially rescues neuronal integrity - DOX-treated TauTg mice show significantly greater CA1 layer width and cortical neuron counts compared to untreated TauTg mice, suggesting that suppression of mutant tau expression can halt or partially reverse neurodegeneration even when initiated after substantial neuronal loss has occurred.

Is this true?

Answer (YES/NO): NO